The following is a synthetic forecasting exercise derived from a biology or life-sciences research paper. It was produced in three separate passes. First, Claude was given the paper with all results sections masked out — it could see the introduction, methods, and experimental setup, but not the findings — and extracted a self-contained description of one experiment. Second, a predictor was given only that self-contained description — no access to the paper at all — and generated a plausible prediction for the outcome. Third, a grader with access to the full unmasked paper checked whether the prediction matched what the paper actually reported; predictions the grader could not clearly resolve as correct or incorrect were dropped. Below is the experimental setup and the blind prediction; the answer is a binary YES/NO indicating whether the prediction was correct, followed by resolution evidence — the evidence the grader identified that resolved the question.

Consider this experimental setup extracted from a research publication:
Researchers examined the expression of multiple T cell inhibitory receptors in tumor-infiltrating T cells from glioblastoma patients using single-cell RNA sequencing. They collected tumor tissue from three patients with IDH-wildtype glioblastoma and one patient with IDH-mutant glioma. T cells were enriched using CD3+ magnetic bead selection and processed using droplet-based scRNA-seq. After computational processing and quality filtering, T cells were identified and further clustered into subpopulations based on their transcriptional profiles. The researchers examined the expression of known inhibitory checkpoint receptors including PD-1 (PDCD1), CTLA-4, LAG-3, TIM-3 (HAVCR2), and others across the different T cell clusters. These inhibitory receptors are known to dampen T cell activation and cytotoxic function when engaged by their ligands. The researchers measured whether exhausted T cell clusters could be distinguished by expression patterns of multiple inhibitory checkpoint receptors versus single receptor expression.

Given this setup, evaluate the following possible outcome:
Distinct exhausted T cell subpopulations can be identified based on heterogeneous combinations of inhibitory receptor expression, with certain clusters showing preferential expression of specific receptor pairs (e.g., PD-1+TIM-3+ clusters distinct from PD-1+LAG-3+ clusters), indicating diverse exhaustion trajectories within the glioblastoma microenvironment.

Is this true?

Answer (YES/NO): NO